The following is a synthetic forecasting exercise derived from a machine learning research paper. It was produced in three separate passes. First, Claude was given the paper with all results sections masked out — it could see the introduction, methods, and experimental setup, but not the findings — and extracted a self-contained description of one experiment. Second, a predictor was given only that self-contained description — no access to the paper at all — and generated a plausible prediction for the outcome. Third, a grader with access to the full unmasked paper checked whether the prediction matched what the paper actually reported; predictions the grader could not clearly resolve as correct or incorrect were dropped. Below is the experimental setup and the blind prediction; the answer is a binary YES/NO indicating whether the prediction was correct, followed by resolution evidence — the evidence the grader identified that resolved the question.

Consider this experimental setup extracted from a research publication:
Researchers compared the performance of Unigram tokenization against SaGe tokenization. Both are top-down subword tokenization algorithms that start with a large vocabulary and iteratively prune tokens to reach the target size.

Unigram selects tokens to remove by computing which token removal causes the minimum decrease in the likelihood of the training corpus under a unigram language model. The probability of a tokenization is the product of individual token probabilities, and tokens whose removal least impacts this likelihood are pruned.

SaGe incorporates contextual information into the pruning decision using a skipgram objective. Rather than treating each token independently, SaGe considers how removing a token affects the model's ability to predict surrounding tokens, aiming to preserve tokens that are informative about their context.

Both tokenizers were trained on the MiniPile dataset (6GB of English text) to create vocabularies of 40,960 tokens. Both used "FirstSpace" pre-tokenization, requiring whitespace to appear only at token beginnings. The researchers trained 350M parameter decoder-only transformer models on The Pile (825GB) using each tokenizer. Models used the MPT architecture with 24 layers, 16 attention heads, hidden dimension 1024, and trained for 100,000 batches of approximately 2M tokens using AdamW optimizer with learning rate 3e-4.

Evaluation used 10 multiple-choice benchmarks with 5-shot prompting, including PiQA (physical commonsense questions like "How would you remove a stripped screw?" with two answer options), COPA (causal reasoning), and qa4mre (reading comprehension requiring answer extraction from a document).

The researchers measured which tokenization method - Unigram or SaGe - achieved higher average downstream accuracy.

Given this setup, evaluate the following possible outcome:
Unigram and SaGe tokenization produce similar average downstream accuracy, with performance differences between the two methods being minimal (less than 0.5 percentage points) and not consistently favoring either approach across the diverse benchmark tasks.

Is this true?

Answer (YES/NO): NO